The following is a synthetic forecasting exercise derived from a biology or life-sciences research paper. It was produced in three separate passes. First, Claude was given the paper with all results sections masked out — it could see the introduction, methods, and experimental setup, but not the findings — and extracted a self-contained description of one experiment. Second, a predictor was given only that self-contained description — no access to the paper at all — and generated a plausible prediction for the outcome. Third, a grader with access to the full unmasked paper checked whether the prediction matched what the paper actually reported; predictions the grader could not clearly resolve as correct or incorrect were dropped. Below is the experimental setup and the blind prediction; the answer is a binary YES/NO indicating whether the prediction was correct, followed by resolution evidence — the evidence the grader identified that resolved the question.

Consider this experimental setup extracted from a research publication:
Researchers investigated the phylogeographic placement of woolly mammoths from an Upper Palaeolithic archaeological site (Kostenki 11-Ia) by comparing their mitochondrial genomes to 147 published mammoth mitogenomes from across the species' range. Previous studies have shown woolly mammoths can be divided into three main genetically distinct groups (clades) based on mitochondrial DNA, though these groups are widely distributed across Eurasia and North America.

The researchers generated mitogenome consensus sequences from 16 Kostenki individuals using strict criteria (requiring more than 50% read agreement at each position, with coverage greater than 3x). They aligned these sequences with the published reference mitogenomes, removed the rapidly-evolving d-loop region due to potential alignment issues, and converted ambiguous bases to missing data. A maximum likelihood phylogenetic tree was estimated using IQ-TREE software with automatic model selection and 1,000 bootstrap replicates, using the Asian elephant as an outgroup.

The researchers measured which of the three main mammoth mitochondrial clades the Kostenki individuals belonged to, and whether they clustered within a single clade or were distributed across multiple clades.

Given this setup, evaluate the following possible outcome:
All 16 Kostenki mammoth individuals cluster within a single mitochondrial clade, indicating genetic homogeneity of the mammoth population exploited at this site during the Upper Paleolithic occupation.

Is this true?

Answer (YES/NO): NO